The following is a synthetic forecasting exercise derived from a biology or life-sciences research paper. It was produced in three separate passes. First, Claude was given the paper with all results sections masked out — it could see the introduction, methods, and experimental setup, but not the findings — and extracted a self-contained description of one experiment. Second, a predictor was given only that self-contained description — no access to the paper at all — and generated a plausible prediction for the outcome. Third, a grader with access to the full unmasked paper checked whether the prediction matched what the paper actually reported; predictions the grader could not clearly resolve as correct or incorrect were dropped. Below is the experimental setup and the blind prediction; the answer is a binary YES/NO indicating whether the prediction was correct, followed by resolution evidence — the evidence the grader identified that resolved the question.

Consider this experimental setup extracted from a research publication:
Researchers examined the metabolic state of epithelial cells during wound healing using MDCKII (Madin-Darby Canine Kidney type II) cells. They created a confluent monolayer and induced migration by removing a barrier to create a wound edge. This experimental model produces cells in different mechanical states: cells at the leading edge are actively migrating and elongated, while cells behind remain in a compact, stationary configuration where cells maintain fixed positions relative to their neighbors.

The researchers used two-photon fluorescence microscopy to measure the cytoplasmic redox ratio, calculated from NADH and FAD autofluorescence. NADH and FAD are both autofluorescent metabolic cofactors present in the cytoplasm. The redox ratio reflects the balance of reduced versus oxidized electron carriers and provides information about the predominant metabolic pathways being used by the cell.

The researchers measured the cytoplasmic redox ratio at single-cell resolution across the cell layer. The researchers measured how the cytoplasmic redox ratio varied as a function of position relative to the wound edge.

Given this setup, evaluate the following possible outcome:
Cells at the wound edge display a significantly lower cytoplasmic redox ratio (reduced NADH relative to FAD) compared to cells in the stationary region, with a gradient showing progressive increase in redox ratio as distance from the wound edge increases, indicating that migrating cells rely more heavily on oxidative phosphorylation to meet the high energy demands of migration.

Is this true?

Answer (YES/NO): NO